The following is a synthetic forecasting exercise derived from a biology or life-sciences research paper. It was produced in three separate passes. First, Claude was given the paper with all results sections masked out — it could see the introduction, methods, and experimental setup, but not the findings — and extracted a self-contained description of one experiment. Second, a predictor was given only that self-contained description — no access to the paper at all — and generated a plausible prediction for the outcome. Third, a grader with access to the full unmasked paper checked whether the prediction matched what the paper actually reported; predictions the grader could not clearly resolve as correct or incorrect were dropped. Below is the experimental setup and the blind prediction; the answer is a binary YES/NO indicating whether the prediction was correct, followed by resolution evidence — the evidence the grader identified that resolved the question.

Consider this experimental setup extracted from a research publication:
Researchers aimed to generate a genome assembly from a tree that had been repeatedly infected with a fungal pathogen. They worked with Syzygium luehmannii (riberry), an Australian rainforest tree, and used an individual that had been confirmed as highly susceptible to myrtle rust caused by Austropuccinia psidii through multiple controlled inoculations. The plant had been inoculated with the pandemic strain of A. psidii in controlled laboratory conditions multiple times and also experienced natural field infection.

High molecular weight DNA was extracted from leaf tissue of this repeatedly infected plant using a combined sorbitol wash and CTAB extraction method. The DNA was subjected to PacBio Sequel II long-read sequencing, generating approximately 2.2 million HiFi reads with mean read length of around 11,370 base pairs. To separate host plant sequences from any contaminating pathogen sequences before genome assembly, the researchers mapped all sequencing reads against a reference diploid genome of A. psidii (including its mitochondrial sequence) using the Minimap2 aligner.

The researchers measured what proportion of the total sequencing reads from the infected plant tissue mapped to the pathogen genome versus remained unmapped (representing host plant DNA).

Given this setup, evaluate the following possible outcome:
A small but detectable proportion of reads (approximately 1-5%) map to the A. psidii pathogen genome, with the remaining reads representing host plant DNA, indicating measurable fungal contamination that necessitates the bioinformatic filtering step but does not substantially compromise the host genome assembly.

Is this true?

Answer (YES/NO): YES